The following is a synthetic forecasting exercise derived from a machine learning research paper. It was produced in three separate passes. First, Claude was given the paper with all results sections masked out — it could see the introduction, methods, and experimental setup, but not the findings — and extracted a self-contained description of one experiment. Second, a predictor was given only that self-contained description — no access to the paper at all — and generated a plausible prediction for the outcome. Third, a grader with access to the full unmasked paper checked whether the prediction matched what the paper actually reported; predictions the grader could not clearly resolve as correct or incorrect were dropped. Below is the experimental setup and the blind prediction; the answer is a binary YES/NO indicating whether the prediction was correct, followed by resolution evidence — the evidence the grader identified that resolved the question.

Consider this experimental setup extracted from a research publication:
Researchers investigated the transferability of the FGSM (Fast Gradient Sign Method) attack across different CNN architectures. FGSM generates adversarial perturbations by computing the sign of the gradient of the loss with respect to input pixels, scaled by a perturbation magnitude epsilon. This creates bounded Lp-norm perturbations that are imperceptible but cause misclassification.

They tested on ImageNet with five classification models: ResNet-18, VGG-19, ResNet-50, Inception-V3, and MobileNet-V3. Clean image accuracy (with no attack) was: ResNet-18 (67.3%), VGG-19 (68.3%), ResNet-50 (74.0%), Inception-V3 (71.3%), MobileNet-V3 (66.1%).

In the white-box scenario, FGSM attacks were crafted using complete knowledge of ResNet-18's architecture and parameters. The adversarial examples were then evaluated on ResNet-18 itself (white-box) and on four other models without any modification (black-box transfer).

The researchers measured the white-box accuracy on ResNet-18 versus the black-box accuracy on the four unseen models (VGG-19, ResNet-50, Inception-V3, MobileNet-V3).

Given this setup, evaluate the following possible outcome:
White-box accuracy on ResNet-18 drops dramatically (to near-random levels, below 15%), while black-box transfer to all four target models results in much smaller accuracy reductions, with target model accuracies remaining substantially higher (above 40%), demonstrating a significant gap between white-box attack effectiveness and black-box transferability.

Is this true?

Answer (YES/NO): YES